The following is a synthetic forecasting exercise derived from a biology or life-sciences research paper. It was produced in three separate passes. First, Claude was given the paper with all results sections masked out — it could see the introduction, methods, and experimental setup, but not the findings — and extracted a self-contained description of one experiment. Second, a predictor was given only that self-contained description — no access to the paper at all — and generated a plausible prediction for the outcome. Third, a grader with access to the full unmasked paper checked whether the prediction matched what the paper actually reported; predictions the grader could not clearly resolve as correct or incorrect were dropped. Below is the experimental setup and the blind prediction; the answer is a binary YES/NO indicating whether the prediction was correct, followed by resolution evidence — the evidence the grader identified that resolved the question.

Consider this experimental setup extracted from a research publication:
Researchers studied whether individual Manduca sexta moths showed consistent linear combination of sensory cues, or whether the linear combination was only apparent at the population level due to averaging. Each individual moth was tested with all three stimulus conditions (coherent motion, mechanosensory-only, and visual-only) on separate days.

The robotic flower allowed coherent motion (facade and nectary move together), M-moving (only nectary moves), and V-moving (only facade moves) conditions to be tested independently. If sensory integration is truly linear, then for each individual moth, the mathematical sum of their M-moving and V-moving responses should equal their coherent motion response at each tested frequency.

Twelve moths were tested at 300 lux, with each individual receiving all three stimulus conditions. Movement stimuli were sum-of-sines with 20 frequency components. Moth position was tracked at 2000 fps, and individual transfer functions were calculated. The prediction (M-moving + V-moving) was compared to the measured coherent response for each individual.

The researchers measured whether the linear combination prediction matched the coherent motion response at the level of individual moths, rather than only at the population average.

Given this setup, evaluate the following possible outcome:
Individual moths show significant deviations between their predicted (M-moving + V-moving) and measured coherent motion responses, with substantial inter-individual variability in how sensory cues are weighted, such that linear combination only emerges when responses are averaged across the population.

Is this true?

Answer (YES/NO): NO